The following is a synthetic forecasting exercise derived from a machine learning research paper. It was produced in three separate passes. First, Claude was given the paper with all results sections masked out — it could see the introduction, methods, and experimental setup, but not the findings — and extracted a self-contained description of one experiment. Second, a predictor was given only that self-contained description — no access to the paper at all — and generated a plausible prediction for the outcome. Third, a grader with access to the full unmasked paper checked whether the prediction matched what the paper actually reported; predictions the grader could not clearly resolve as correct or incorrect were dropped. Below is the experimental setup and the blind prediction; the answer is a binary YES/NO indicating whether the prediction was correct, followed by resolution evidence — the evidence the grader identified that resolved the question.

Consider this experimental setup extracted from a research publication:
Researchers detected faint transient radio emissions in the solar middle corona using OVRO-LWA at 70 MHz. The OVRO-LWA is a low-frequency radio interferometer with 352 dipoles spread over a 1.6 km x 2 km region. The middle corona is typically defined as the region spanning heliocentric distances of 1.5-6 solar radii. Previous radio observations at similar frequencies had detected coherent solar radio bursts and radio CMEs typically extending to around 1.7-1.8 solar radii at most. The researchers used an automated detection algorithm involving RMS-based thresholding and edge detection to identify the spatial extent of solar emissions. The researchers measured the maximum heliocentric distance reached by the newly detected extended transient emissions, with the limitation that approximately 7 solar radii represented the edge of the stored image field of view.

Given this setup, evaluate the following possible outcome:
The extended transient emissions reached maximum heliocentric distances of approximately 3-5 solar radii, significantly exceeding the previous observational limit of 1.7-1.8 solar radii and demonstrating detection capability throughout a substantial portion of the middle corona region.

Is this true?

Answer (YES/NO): NO